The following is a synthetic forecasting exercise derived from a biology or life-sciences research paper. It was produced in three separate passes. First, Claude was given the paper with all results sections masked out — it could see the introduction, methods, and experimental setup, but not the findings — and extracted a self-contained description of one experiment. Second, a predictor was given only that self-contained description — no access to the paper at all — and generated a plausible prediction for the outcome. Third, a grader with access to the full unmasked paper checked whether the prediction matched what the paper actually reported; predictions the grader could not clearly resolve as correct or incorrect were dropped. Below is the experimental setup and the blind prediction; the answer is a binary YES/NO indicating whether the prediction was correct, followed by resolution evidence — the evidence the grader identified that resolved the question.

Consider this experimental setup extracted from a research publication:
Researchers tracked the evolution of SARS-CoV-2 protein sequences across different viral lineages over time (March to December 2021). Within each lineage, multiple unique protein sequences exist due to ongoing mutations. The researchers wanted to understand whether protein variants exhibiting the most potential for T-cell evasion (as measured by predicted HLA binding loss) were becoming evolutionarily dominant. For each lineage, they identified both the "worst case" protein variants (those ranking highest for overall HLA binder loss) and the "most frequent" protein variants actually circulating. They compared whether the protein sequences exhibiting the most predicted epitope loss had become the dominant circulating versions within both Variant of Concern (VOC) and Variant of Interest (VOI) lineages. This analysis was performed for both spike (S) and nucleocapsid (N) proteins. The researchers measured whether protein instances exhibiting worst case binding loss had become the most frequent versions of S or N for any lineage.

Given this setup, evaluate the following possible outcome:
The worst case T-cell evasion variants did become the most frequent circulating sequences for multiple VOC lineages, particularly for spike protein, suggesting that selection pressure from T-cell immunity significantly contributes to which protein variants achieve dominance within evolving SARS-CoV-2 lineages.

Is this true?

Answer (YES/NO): NO